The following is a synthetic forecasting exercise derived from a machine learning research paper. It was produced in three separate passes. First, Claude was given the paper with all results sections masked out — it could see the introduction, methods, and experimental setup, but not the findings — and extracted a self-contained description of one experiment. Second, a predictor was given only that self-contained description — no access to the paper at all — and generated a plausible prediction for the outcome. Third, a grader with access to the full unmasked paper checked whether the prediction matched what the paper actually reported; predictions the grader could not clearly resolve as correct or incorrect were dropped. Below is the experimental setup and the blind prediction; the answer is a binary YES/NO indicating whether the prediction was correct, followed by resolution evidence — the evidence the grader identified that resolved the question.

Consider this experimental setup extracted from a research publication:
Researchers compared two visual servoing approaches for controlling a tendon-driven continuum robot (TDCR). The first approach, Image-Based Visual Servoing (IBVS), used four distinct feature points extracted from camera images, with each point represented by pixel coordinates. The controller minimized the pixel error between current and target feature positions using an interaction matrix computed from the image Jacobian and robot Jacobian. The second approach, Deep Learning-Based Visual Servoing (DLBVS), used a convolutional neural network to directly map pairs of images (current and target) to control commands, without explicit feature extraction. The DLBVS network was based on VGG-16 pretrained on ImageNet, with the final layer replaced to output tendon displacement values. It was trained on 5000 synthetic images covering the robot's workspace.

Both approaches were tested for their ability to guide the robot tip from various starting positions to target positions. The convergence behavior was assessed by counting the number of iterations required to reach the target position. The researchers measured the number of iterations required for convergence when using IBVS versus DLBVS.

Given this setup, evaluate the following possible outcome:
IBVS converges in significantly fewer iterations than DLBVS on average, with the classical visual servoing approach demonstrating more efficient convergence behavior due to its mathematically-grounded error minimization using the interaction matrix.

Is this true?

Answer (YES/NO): YES